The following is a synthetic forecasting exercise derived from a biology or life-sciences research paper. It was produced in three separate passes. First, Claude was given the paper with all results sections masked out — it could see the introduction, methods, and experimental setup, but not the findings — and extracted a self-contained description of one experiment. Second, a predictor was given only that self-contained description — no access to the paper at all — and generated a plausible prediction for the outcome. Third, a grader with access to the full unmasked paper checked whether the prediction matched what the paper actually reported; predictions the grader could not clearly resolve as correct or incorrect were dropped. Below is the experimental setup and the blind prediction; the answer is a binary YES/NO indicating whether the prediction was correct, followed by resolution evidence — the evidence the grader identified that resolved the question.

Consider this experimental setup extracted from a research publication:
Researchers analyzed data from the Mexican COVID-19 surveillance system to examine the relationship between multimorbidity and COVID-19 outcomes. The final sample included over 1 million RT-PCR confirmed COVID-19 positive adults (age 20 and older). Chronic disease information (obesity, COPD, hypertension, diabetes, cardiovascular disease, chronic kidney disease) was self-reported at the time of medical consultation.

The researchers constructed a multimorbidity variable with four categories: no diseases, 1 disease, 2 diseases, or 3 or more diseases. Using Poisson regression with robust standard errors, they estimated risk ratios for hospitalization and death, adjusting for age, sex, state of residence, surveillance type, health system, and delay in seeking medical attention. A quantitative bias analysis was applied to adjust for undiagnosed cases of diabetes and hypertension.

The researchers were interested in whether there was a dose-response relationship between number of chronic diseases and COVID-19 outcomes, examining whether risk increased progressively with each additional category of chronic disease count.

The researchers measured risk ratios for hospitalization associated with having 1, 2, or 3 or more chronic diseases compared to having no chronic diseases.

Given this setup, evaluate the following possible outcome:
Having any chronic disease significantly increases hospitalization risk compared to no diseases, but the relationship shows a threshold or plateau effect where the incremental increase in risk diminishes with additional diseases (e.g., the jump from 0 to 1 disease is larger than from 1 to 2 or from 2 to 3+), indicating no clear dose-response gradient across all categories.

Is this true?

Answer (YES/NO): NO